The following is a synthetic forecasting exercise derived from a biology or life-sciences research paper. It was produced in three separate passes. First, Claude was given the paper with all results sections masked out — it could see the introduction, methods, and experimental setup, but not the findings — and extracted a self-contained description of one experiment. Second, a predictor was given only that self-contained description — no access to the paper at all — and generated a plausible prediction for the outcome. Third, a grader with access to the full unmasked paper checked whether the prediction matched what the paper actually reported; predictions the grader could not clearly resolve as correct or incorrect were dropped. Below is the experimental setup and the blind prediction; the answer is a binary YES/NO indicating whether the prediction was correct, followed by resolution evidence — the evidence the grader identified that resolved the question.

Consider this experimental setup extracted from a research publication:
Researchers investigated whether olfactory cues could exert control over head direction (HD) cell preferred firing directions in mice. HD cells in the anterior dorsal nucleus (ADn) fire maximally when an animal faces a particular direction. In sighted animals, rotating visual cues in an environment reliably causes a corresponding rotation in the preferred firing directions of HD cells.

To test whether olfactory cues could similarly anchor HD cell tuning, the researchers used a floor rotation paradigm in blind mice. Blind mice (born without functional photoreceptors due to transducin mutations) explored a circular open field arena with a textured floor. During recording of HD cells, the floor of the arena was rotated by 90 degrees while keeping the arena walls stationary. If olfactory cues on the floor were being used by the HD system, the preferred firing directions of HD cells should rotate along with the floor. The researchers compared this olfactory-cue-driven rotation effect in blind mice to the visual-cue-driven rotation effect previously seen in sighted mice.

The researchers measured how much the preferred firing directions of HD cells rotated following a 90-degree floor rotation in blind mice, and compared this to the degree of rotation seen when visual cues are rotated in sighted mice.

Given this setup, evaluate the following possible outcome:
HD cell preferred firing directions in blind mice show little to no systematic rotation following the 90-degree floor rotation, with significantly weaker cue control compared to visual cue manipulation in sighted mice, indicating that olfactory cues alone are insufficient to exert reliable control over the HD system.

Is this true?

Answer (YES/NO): NO